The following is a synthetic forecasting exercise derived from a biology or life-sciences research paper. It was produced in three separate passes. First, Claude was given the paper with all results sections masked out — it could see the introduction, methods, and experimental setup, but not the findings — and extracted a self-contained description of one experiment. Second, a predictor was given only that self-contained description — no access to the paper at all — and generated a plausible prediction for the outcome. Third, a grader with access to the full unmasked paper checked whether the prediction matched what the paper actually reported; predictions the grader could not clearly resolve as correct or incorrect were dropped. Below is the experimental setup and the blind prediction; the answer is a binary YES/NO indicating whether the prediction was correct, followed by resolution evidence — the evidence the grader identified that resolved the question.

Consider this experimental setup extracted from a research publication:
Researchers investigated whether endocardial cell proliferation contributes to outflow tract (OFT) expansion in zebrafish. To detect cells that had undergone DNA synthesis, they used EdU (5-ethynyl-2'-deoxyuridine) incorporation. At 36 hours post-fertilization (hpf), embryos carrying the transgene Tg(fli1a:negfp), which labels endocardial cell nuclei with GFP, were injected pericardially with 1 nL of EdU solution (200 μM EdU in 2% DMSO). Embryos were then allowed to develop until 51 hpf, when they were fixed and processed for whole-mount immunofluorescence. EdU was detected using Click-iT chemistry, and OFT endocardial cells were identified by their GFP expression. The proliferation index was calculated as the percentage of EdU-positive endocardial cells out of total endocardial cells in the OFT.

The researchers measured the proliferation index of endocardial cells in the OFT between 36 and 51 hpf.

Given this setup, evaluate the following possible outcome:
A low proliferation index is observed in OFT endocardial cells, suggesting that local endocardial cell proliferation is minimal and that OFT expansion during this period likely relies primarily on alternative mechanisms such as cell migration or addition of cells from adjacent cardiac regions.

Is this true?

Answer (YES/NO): NO